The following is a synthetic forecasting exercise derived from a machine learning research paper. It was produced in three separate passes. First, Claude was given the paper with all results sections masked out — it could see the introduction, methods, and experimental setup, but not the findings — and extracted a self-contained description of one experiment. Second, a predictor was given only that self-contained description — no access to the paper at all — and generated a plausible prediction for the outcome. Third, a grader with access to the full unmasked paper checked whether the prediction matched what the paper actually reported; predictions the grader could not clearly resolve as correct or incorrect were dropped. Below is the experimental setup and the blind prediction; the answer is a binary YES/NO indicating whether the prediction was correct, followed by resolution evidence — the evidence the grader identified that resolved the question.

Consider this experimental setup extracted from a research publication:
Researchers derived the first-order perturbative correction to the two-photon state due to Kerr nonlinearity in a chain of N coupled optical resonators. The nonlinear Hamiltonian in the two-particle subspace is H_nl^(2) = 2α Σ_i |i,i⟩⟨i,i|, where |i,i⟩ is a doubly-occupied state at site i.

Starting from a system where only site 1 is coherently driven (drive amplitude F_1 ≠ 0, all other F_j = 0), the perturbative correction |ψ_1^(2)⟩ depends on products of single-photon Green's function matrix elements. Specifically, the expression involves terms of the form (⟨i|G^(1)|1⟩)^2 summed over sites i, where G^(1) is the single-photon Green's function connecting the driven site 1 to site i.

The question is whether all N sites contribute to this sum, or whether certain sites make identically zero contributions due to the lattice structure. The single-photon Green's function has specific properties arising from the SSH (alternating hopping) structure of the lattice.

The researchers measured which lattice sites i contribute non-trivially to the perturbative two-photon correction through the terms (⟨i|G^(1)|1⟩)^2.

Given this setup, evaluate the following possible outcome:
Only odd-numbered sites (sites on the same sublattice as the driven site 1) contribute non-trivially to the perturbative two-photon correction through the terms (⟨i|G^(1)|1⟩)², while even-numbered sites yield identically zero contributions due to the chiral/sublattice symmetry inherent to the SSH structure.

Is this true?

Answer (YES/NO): NO